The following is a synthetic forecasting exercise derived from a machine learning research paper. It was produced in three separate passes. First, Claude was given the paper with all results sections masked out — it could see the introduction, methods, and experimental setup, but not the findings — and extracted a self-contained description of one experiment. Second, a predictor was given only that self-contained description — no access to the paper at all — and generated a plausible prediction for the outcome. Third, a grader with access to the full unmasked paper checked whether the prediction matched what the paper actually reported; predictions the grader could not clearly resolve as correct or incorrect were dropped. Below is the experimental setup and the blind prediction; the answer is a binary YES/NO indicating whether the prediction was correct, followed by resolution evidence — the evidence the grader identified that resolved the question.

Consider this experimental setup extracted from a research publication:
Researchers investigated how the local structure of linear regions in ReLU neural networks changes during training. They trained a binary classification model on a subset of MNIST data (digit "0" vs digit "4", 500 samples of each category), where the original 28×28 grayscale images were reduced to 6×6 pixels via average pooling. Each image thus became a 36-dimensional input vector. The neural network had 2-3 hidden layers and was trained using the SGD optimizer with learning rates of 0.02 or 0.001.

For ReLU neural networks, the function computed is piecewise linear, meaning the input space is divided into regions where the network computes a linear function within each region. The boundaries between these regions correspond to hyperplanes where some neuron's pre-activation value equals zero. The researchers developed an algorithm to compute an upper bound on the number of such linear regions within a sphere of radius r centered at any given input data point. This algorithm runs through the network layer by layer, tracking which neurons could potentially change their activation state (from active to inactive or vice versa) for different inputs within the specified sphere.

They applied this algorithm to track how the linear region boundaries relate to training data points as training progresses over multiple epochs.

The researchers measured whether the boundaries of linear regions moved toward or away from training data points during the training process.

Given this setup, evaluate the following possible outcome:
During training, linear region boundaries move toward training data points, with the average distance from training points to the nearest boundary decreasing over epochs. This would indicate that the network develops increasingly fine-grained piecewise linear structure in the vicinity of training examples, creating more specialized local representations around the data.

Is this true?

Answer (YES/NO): NO